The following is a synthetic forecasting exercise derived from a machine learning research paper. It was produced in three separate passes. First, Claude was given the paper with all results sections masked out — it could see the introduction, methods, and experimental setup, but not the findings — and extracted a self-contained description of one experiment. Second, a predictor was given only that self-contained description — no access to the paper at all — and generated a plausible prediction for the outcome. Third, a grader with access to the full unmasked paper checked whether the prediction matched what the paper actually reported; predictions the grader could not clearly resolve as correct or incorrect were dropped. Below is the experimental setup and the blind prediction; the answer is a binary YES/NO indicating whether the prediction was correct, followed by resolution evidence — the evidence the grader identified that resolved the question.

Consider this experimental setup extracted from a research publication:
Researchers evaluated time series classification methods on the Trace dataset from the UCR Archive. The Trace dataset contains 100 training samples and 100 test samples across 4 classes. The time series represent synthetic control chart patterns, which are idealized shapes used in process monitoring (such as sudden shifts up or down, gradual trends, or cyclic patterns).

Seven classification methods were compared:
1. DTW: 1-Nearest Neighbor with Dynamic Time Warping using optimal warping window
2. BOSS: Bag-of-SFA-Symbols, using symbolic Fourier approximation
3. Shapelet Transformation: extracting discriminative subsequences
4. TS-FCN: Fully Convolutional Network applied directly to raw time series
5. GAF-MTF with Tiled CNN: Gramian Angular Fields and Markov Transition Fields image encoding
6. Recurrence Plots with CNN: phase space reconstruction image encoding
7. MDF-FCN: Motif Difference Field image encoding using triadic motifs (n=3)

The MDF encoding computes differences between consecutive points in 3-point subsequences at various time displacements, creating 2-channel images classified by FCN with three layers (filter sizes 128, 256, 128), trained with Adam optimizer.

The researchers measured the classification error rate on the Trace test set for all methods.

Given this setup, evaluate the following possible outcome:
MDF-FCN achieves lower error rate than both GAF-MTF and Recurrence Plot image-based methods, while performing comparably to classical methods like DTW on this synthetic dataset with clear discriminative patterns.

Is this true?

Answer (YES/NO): NO